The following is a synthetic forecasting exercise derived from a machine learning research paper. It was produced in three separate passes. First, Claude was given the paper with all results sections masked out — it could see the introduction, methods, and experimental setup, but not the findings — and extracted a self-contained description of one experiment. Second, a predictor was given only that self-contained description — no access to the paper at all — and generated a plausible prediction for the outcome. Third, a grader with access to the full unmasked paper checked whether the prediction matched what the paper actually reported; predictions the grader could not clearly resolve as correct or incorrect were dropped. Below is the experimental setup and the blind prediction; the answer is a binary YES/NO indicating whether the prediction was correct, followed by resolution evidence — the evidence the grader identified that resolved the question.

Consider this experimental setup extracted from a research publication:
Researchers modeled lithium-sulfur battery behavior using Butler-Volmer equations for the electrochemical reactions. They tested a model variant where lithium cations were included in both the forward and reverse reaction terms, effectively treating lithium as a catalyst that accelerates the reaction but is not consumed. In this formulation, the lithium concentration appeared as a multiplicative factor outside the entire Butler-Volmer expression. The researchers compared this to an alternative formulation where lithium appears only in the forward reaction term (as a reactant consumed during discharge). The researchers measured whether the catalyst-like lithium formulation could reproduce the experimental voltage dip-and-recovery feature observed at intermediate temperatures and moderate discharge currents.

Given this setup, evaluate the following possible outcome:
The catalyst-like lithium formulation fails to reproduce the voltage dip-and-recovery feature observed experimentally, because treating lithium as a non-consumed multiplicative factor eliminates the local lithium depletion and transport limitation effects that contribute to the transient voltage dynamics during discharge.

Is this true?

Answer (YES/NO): YES